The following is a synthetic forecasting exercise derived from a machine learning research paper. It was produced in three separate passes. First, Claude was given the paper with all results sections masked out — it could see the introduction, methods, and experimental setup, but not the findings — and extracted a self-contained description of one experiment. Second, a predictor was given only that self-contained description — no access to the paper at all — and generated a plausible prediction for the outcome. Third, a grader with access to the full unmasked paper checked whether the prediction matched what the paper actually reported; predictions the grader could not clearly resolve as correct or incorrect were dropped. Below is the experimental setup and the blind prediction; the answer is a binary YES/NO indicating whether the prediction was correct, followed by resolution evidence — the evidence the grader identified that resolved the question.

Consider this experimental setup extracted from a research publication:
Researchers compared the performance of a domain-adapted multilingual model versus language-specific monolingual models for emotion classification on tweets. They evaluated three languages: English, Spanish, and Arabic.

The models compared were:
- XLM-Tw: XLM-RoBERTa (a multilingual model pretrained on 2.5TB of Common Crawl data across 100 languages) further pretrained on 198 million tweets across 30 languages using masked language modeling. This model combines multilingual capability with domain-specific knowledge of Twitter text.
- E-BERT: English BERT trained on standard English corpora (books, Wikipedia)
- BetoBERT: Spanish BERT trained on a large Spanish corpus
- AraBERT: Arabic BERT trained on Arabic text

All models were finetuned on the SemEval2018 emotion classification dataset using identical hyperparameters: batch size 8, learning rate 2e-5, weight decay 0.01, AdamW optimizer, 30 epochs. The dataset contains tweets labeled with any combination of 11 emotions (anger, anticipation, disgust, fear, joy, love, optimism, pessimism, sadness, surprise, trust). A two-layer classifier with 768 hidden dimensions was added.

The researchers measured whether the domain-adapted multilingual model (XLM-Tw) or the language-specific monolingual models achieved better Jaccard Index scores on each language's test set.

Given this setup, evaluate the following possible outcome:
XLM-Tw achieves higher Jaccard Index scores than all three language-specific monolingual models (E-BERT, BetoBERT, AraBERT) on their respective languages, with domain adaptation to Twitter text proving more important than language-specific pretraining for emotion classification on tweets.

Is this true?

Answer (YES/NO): YES